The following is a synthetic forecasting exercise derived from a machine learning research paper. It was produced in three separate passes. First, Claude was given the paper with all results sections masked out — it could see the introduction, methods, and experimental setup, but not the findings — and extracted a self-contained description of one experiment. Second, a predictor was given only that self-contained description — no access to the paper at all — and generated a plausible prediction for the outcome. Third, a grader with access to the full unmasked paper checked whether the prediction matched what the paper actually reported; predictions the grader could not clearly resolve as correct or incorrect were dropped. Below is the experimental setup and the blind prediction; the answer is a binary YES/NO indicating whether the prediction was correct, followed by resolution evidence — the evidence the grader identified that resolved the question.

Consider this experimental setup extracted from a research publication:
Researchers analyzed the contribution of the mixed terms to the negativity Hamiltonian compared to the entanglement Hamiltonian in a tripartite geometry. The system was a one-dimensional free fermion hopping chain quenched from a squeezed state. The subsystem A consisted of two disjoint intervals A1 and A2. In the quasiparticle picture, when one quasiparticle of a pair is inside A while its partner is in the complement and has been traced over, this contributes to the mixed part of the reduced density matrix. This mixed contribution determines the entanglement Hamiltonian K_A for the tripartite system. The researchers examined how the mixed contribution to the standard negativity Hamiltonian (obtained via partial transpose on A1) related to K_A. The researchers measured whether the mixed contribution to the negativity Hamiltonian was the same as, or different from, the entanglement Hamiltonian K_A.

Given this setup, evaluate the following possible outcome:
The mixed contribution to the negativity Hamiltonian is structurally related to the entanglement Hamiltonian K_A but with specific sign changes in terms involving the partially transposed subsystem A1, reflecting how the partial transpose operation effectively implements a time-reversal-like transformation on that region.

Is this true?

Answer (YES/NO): NO